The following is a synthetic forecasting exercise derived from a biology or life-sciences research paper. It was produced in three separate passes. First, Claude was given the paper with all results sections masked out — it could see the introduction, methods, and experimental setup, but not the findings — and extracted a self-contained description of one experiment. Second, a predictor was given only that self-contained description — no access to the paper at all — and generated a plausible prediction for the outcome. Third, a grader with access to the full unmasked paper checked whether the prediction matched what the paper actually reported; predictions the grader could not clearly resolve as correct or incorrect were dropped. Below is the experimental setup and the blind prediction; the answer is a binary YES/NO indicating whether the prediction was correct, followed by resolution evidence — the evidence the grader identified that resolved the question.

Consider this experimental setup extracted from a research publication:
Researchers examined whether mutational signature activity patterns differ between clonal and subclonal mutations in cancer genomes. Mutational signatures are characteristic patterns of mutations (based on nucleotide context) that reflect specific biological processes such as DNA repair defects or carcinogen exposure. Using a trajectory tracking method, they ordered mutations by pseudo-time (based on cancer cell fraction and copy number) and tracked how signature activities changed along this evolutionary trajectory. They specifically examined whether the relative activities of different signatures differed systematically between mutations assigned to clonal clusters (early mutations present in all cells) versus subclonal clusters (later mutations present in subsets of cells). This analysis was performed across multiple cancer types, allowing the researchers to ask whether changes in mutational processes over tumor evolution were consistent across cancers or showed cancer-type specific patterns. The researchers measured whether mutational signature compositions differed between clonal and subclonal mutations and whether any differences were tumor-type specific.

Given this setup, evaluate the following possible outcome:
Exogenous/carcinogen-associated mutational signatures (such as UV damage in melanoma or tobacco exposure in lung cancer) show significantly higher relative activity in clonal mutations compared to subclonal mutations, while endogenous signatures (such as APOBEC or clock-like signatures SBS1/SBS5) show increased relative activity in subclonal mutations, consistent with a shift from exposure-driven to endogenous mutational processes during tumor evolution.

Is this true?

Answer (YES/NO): NO